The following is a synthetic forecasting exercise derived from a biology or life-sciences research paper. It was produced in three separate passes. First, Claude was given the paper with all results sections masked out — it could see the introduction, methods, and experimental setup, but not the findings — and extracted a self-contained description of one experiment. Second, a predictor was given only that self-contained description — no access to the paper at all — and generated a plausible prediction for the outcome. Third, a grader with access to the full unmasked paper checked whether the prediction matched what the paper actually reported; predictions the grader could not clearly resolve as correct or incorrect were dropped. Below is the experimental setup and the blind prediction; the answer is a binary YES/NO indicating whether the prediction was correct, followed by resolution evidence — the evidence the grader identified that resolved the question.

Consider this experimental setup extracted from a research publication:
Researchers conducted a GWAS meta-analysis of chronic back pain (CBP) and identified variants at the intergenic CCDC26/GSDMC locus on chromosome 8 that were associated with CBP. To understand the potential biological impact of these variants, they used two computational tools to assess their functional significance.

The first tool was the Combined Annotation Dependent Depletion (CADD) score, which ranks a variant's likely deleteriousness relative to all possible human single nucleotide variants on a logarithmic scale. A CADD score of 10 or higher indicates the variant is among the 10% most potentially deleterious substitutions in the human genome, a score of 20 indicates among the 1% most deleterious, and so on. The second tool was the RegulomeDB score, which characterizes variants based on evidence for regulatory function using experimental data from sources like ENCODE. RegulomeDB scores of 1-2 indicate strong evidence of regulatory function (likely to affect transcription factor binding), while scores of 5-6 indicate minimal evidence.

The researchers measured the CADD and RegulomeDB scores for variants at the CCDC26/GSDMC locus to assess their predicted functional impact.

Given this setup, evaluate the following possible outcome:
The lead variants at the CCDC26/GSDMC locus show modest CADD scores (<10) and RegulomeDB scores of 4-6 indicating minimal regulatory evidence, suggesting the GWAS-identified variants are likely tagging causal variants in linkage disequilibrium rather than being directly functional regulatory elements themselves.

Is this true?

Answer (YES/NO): NO